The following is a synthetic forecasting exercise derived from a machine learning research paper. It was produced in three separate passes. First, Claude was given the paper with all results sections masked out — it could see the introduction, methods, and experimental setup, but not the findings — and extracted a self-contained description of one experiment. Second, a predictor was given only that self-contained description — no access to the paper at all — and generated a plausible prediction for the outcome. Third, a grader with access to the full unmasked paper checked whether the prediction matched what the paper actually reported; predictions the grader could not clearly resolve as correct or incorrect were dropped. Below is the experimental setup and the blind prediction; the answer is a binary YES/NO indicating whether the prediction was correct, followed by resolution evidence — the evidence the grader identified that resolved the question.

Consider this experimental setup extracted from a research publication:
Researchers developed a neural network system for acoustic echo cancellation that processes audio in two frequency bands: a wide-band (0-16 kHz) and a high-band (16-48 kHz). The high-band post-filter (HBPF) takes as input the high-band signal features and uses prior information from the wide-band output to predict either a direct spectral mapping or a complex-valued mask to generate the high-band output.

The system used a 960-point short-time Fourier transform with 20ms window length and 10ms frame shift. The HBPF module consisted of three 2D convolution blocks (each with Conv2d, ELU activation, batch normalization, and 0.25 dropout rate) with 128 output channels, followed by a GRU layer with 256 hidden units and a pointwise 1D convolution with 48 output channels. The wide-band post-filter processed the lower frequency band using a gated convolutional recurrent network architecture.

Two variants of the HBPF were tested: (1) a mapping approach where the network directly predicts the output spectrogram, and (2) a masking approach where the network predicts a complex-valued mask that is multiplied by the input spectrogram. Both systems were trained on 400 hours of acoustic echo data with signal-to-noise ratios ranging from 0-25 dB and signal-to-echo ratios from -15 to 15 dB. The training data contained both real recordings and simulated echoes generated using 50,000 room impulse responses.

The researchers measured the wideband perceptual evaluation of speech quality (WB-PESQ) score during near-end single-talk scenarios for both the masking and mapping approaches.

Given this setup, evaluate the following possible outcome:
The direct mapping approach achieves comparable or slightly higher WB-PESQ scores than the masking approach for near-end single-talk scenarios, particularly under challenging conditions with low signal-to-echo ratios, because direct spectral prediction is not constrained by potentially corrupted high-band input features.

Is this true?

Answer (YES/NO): NO